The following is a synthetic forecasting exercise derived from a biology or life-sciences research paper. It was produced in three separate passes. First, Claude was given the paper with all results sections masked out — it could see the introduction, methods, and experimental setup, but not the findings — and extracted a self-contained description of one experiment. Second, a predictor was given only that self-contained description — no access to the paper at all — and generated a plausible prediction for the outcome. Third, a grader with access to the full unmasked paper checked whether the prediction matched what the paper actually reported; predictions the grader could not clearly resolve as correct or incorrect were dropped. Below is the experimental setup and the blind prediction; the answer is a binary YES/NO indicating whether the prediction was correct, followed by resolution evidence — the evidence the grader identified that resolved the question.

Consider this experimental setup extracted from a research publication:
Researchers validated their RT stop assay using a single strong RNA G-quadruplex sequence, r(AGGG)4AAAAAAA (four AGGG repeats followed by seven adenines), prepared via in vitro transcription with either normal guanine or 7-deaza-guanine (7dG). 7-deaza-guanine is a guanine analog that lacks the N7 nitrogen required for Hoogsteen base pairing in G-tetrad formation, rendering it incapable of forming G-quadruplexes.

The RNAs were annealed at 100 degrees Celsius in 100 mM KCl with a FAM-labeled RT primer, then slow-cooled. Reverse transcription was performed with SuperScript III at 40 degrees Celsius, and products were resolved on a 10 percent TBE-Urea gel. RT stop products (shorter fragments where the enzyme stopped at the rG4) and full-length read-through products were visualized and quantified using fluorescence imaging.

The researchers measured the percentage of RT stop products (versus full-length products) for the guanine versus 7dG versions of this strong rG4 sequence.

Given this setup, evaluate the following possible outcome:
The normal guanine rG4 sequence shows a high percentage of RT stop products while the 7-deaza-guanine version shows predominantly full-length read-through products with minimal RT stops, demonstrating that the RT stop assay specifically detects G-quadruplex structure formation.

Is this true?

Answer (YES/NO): YES